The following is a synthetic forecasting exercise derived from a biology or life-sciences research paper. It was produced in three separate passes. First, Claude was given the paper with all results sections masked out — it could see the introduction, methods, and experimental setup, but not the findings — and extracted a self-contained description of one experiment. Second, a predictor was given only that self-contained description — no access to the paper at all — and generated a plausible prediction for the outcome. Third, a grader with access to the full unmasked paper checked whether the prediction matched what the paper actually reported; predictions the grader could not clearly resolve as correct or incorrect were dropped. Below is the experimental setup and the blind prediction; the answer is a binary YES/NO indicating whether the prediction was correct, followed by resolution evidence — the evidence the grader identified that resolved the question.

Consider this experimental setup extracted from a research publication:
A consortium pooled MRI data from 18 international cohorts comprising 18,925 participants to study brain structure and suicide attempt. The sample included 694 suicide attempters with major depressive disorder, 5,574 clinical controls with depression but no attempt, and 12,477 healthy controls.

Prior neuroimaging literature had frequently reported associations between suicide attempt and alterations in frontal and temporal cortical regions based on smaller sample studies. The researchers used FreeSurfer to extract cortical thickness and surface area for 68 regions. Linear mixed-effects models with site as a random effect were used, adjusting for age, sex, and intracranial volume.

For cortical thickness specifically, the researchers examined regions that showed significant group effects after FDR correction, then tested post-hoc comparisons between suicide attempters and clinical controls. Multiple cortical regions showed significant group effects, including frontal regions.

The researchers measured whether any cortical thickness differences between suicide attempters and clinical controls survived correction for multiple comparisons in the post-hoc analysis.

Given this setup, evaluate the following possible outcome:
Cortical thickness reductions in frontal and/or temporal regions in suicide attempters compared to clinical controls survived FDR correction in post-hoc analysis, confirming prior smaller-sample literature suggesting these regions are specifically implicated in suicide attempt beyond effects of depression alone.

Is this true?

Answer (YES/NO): NO